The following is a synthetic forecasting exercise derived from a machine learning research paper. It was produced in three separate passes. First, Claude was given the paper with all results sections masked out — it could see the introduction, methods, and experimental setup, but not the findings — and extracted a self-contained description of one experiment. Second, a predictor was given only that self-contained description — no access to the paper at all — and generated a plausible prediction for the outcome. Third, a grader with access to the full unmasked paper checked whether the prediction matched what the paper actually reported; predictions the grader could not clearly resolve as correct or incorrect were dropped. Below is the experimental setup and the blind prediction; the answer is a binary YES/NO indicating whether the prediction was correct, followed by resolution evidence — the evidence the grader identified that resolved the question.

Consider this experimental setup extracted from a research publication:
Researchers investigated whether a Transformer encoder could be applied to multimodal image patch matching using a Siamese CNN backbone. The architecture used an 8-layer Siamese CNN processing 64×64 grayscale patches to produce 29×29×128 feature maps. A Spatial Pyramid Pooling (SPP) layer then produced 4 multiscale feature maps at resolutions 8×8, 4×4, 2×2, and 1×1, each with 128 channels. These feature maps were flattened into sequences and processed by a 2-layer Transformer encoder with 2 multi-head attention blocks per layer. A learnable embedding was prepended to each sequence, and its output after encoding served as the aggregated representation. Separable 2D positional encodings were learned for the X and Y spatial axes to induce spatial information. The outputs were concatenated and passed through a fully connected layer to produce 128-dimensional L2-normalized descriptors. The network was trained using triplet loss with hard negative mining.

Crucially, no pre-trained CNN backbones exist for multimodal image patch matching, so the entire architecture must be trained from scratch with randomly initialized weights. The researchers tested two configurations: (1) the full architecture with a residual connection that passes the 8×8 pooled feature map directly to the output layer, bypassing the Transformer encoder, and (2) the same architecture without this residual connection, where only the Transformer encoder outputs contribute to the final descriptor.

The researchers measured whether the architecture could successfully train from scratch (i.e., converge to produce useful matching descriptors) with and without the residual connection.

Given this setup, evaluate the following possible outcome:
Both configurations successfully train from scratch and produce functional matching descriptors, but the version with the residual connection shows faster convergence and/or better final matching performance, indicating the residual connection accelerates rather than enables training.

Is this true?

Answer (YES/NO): NO